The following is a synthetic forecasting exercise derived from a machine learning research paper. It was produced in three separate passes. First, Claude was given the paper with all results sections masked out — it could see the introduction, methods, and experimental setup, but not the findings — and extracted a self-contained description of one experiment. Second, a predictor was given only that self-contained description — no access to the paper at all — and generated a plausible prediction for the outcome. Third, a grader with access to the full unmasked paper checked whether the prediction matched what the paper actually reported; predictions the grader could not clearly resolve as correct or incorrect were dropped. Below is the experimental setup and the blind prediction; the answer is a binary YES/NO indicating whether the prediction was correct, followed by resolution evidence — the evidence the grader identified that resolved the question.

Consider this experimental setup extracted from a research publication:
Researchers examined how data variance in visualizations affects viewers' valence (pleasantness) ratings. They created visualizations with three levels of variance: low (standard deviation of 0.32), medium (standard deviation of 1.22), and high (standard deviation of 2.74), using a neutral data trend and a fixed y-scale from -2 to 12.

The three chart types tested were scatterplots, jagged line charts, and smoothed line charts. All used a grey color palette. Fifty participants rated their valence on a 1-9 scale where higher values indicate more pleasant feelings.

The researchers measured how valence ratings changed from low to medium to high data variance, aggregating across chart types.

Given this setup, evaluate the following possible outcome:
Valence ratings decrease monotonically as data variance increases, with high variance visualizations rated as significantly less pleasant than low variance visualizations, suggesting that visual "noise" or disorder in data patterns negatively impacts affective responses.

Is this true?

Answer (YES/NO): NO